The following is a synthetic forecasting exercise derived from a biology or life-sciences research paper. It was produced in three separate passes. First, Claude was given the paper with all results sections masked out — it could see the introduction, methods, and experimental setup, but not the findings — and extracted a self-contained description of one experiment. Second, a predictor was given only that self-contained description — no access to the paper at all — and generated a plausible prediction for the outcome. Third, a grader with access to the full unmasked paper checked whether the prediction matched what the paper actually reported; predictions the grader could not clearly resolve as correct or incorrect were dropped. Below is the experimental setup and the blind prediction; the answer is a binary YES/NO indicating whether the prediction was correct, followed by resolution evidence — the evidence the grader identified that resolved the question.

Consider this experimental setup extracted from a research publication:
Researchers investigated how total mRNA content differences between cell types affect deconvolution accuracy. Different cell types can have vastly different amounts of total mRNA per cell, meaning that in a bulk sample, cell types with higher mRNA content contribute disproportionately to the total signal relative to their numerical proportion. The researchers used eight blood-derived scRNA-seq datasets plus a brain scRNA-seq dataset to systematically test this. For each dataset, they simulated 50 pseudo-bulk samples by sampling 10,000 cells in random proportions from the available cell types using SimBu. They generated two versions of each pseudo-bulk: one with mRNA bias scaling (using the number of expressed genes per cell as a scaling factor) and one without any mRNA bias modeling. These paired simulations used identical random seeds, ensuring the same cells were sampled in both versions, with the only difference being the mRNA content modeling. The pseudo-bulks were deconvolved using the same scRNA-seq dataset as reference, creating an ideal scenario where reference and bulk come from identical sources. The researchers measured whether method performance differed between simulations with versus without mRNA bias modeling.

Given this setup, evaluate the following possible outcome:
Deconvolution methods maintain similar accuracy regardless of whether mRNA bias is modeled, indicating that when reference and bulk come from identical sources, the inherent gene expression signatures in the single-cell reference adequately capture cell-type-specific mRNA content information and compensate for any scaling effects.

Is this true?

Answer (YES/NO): NO